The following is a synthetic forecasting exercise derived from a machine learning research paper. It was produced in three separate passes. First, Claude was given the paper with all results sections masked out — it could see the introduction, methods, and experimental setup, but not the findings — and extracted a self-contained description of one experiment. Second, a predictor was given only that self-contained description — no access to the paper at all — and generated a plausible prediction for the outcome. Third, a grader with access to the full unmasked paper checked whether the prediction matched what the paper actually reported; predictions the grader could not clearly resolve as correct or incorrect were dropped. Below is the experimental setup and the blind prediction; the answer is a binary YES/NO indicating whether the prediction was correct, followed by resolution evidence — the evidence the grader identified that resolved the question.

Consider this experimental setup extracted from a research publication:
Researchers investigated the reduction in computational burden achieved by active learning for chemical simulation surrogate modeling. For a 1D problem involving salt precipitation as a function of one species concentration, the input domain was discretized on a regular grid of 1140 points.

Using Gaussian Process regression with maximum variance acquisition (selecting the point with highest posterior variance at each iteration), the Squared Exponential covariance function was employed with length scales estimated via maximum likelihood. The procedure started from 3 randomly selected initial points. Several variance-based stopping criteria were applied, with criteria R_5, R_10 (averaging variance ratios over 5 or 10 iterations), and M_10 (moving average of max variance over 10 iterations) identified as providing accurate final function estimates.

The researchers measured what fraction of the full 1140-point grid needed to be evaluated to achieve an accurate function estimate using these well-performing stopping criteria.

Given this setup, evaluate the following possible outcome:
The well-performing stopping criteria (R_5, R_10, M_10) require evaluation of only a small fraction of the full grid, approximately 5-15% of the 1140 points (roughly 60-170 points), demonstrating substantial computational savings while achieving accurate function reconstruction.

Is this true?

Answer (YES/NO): NO